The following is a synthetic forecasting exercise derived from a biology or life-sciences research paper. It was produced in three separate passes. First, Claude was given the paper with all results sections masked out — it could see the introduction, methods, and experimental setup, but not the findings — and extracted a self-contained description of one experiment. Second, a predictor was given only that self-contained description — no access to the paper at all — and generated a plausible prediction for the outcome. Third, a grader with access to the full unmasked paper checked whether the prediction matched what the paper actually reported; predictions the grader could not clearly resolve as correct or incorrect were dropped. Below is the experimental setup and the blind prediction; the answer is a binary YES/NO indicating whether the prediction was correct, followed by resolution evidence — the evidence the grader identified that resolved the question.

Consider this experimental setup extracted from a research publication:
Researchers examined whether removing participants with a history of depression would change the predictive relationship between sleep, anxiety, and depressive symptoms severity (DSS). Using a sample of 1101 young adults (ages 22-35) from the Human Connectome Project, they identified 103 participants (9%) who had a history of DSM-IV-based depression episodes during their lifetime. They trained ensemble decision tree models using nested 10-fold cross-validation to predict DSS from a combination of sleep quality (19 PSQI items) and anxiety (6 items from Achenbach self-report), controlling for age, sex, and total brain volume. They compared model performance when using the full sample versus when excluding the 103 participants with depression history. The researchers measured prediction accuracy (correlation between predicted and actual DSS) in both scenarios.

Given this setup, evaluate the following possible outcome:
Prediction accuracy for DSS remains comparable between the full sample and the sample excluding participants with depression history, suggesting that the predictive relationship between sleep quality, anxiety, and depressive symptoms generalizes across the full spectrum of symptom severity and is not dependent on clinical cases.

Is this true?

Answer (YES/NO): YES